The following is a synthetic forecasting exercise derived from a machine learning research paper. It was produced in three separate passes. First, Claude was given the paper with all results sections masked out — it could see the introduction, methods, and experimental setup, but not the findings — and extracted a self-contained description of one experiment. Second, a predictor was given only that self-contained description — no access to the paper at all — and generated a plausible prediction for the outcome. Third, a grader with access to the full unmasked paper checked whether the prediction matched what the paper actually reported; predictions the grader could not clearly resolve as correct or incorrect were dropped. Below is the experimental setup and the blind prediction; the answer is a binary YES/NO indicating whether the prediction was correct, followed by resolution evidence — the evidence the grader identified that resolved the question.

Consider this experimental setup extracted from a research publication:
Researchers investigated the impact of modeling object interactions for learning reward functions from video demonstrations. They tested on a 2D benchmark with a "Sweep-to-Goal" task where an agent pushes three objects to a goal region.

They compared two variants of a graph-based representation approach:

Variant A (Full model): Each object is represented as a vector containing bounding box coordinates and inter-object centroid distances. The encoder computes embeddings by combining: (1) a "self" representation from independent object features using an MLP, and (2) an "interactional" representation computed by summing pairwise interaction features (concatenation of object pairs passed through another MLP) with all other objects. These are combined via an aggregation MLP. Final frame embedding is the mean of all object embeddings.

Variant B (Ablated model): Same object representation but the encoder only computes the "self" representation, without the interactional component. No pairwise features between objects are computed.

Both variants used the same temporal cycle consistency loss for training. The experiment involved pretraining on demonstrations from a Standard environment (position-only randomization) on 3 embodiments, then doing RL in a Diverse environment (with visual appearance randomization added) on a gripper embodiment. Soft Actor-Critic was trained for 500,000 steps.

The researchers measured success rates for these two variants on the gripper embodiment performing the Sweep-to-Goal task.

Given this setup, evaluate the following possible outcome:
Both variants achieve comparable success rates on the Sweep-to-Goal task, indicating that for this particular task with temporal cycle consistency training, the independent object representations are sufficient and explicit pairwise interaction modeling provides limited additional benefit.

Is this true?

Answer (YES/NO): NO